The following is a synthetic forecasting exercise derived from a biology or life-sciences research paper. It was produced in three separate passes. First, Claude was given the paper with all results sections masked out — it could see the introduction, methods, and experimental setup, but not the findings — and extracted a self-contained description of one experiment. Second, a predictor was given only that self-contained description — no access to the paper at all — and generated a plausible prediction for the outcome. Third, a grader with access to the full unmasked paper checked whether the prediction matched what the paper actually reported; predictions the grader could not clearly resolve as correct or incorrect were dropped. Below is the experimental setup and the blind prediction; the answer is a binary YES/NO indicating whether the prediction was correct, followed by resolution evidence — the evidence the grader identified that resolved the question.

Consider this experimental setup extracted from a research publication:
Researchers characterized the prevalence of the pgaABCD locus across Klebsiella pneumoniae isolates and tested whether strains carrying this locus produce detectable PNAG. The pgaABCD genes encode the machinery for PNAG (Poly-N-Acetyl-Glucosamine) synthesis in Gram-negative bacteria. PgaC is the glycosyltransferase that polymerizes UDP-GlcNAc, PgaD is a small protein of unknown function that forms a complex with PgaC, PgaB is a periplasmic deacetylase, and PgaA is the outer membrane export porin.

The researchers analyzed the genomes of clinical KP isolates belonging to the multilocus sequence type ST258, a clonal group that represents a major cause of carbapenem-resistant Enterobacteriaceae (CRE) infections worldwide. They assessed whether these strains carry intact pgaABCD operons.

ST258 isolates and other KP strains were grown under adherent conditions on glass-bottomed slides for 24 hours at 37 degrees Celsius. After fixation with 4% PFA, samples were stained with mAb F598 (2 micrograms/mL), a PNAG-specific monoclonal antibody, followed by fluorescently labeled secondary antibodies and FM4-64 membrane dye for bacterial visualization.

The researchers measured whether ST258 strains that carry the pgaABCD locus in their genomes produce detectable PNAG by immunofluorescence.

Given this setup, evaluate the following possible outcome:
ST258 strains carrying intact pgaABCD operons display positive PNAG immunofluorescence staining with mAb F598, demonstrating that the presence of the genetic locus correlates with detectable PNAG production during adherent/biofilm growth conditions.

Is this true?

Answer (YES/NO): NO